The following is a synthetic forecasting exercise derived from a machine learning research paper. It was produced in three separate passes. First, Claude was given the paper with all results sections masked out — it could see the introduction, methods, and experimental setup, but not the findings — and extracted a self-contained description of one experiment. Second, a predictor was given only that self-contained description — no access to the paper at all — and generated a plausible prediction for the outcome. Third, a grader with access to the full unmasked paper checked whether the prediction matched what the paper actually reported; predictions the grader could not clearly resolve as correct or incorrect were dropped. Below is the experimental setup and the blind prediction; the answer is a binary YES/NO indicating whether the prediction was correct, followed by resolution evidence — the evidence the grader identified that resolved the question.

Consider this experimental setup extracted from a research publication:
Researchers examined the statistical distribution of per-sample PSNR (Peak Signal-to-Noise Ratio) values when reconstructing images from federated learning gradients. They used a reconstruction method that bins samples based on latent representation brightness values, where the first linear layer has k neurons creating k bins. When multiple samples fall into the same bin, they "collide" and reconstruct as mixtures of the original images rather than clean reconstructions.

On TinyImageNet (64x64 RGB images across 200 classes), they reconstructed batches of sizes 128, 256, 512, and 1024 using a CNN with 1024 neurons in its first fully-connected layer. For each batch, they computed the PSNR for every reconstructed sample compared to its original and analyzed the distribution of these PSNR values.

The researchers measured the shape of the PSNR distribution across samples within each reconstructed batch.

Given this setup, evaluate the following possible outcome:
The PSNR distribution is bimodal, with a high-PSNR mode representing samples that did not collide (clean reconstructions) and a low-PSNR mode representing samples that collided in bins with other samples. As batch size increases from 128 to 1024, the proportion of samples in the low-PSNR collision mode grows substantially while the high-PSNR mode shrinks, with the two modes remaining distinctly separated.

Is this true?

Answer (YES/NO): YES